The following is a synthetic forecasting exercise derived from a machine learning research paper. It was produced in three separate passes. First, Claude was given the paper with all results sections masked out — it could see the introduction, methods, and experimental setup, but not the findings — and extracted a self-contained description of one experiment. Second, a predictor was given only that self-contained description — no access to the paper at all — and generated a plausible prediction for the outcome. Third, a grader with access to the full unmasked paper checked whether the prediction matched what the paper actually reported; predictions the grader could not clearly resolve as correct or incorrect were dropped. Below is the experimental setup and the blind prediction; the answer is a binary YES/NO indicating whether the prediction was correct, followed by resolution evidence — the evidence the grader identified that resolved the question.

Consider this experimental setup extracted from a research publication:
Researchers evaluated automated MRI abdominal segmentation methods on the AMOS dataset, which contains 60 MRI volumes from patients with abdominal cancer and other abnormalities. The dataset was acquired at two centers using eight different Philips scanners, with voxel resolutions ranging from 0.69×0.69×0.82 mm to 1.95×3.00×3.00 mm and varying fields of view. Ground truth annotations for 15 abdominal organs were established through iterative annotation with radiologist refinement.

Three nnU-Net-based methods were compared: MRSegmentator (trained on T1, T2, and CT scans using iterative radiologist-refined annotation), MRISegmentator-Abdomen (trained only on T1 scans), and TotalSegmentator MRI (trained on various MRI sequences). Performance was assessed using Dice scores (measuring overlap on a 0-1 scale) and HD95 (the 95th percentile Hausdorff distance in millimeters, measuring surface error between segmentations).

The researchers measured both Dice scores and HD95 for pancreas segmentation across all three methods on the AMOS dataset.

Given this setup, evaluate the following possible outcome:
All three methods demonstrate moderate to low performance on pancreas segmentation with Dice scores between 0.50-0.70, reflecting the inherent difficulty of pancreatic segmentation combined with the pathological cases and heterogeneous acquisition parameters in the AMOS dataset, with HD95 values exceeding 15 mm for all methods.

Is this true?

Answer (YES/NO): NO